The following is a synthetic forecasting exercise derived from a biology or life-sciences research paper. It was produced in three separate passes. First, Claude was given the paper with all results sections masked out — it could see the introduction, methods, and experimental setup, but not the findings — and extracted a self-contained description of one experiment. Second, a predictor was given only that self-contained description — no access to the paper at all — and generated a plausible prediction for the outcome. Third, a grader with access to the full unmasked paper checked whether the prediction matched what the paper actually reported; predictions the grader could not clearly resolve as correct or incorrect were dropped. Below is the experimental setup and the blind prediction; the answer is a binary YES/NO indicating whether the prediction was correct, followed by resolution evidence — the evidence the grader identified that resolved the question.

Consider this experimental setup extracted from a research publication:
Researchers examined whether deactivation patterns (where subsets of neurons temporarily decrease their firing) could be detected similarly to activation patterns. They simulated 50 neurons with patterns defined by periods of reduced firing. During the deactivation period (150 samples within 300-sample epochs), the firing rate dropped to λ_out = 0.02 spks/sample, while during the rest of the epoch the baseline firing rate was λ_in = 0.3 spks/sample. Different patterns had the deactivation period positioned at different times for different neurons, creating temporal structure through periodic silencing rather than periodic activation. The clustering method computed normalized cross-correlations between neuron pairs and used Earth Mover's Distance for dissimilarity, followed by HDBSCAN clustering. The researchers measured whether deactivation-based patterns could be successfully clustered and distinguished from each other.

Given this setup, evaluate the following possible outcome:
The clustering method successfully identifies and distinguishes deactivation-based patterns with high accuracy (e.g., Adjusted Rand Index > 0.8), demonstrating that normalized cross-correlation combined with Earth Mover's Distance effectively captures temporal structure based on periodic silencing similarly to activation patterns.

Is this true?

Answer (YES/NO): YES